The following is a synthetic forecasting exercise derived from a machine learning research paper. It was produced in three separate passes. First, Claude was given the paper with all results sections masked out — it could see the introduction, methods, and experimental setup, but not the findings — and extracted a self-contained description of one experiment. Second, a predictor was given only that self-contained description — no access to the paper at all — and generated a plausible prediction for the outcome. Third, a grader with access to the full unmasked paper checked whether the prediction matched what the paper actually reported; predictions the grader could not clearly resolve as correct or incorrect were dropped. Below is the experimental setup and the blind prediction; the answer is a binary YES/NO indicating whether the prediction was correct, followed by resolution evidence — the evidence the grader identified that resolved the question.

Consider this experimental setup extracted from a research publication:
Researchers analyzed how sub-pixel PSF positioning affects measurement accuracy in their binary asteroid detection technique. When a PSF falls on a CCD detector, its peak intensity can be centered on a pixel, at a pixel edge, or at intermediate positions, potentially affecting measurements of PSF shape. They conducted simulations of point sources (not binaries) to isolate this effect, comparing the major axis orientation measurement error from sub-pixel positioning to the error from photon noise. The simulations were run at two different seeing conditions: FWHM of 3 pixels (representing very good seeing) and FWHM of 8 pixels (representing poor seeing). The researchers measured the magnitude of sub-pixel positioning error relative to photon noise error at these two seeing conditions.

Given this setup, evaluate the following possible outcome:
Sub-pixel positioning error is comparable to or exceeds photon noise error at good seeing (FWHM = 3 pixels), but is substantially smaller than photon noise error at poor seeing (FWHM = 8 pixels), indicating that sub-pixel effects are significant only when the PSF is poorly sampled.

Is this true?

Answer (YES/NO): NO